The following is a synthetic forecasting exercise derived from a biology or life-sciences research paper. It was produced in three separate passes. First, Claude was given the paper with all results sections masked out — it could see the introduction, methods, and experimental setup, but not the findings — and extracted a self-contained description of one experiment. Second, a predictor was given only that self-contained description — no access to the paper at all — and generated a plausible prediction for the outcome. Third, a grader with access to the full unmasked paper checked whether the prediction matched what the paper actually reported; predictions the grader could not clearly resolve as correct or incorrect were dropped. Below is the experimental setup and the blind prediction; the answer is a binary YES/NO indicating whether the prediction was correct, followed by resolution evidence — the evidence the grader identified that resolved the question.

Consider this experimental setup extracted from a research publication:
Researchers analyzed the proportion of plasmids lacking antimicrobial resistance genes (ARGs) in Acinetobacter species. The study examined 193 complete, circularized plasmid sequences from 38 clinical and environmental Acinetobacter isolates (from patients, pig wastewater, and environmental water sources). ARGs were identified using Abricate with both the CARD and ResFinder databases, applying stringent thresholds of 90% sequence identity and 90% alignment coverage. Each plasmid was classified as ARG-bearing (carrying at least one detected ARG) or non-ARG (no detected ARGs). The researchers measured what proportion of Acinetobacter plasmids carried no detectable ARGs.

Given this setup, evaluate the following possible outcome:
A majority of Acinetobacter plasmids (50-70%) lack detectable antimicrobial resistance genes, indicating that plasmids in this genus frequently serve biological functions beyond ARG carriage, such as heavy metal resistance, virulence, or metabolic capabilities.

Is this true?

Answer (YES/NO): NO